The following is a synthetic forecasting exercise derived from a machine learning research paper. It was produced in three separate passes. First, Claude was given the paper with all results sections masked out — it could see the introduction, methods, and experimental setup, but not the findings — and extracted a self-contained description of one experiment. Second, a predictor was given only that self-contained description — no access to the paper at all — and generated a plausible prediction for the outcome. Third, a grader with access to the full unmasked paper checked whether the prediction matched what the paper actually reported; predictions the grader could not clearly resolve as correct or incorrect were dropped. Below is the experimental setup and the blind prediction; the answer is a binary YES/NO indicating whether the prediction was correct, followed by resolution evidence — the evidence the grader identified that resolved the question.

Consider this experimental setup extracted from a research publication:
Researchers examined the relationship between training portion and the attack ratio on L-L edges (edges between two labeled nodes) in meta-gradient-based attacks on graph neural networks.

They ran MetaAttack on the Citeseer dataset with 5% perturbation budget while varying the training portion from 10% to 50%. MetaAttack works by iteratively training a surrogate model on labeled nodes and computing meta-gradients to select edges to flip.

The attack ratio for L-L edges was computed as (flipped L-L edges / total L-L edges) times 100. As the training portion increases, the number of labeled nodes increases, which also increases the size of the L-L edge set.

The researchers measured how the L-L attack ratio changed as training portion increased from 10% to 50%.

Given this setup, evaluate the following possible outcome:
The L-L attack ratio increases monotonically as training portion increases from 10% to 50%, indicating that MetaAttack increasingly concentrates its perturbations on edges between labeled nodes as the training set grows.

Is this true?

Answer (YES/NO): NO